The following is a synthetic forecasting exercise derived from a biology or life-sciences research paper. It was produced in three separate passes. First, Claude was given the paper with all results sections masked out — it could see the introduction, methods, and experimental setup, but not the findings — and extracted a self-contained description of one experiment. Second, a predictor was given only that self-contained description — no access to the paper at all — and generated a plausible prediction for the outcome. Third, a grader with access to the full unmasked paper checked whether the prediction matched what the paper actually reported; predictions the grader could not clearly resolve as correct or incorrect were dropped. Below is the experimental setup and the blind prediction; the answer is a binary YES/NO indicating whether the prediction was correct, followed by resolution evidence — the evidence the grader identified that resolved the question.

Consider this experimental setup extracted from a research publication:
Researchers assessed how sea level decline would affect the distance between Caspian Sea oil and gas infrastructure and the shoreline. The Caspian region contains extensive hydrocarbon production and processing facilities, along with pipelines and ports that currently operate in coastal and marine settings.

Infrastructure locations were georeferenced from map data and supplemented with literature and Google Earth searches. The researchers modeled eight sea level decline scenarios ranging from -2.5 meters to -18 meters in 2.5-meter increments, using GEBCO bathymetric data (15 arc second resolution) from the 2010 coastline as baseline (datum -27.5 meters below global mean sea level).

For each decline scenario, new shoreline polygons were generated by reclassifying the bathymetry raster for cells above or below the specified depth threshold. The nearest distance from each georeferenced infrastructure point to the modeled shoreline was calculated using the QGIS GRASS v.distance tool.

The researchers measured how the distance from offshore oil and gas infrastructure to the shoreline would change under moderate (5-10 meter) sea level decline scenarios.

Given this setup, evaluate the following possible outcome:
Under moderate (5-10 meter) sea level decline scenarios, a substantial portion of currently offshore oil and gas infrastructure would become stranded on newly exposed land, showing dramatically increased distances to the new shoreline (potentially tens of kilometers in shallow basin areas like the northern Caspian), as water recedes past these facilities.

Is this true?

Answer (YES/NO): YES